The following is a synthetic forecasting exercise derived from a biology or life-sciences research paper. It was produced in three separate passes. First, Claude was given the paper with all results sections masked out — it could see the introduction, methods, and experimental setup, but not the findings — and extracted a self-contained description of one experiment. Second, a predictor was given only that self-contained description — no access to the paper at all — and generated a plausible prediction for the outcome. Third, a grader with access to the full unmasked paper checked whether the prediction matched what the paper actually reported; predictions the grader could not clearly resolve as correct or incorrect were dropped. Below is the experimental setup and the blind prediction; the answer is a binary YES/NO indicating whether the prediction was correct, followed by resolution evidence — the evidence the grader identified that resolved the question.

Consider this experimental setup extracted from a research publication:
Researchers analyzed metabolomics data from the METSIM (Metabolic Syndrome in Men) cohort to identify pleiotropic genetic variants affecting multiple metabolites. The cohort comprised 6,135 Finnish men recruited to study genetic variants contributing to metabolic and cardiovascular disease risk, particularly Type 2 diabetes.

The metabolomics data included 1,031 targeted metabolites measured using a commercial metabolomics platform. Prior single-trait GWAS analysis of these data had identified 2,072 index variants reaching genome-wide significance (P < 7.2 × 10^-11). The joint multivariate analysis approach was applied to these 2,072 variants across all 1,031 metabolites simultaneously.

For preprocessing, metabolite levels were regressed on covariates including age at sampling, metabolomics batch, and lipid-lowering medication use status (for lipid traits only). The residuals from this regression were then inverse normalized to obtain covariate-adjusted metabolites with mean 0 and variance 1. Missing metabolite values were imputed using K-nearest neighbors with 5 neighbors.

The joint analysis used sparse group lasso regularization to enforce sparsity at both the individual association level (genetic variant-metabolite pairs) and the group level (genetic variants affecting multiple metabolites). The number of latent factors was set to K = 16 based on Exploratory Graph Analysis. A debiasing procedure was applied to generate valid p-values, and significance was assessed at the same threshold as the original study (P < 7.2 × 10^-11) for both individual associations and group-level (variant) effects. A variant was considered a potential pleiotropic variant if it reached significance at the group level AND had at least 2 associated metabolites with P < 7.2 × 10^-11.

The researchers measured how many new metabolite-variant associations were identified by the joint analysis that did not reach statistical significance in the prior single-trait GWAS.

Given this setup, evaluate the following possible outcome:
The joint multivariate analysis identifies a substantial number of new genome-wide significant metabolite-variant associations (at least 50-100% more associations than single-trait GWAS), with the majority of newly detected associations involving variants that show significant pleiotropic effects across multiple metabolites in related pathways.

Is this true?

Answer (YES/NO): NO